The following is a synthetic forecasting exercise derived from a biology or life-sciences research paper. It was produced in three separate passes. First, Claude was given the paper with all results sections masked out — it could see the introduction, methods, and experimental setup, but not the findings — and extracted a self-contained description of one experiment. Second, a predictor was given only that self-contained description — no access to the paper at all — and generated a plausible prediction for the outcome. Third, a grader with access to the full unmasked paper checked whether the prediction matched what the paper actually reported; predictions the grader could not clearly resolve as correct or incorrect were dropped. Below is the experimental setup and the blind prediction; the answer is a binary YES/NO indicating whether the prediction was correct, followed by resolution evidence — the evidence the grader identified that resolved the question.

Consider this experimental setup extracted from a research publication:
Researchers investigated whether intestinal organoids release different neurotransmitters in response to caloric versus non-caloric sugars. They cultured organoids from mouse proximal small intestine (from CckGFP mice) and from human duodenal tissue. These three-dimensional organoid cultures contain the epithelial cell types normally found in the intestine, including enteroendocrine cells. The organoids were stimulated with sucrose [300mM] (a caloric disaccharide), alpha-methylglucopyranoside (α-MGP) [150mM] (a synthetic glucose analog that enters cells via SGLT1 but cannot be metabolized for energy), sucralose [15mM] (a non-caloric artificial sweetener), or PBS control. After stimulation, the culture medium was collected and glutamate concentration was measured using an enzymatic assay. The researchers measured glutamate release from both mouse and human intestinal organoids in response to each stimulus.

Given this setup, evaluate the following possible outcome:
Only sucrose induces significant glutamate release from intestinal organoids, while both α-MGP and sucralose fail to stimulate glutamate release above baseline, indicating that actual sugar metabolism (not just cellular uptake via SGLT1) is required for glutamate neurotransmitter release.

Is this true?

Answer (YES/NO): NO